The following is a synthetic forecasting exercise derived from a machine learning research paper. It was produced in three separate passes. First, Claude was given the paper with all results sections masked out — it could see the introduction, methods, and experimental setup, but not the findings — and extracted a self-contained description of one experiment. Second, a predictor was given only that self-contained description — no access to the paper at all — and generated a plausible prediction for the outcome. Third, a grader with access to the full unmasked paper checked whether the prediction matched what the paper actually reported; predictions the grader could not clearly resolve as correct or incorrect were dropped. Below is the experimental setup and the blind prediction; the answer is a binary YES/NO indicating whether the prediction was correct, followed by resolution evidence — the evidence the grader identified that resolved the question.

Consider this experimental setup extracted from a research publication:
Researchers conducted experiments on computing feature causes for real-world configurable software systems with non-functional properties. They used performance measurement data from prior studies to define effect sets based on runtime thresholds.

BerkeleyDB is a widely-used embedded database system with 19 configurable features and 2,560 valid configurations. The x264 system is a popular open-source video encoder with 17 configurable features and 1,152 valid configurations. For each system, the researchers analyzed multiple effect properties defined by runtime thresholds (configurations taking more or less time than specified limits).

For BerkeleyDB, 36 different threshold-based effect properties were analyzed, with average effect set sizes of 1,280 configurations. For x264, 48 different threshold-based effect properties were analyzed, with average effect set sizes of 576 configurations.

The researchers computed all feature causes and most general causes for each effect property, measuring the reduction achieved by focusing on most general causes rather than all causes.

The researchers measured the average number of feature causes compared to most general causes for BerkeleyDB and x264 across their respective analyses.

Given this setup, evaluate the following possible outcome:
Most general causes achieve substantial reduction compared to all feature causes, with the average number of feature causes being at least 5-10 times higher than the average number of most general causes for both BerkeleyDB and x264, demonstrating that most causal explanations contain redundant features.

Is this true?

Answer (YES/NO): NO